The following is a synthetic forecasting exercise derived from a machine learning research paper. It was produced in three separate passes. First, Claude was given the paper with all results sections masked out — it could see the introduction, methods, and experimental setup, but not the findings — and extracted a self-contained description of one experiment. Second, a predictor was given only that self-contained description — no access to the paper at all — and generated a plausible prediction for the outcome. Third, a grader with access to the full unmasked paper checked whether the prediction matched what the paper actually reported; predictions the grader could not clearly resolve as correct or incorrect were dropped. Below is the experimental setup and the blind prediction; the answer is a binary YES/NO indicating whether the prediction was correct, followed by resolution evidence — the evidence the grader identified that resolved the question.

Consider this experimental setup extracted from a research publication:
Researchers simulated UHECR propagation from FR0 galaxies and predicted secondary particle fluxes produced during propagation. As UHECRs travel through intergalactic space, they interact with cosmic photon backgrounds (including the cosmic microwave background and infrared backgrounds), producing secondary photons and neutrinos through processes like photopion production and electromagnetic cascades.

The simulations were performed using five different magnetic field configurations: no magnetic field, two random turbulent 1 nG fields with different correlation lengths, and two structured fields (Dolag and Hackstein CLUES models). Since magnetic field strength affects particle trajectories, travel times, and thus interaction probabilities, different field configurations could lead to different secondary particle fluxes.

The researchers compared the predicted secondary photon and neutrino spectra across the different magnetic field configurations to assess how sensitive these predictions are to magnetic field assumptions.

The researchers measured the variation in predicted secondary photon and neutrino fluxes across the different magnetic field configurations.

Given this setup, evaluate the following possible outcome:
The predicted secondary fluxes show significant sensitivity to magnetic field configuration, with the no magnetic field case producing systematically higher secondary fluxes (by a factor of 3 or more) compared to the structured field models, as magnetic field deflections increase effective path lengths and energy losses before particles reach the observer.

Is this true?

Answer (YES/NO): NO